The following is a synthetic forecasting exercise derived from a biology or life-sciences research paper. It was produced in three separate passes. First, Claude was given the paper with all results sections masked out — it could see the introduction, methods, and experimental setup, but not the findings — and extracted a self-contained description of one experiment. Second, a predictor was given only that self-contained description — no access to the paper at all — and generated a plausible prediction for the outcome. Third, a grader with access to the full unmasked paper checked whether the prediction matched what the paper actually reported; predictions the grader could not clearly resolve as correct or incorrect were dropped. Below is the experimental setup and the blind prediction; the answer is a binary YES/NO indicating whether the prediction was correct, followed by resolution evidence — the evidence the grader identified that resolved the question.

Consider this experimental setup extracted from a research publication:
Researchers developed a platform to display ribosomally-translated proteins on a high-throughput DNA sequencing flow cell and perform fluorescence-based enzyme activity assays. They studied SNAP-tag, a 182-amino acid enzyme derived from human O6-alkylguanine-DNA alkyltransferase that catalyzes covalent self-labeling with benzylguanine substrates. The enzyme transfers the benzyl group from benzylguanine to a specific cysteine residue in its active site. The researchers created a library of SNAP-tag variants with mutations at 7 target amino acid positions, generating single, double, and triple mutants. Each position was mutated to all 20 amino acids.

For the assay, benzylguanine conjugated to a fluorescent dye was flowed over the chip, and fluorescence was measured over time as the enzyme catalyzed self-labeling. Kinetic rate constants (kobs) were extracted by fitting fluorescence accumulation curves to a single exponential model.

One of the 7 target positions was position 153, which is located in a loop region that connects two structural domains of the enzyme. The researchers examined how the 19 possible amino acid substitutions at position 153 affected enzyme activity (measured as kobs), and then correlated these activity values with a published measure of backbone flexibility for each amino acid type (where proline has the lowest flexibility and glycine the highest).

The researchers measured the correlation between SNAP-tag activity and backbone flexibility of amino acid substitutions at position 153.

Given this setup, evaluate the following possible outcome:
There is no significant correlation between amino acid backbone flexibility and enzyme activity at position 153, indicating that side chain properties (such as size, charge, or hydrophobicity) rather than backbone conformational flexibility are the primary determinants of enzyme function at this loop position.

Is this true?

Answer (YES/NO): NO